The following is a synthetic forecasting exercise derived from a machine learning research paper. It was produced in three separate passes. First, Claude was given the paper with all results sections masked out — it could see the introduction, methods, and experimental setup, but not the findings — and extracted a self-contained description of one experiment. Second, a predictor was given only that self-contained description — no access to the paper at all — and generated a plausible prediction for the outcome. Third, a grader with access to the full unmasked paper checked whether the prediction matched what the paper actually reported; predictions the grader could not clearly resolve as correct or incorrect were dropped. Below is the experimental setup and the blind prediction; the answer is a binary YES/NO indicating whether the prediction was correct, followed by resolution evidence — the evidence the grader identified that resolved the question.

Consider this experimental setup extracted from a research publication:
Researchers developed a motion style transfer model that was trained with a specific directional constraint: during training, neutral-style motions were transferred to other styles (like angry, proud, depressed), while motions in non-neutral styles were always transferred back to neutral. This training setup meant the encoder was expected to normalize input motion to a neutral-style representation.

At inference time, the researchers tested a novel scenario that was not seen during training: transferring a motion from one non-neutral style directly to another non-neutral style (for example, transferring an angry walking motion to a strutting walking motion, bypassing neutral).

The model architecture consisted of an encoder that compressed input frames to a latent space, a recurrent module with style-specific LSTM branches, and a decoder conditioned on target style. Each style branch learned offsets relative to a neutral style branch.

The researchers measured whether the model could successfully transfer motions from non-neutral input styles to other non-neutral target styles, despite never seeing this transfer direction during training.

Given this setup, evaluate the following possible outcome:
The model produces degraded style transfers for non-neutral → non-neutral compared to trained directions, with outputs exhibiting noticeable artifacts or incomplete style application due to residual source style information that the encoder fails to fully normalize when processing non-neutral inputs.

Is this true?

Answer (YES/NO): NO